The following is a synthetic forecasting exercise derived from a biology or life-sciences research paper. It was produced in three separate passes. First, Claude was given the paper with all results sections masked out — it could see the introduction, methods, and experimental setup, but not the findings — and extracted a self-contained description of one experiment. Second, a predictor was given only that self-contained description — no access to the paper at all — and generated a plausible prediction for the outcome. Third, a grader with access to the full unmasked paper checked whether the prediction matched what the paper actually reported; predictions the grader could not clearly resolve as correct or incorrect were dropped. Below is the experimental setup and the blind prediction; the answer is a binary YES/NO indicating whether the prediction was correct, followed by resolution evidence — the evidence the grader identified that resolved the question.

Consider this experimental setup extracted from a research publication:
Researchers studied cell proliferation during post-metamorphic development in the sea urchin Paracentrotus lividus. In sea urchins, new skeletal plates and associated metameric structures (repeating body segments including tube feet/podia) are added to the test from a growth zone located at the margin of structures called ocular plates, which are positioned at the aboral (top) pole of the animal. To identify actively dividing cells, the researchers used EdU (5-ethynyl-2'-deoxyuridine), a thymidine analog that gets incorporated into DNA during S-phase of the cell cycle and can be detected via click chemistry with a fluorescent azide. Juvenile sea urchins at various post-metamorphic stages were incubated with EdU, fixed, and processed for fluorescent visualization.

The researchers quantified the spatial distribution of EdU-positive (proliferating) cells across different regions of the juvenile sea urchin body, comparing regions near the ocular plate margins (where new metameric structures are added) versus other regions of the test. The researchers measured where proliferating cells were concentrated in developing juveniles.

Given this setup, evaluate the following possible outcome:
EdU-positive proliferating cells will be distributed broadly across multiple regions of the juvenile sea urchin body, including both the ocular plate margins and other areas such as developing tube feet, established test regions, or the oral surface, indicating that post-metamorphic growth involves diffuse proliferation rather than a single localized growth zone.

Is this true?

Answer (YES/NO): NO